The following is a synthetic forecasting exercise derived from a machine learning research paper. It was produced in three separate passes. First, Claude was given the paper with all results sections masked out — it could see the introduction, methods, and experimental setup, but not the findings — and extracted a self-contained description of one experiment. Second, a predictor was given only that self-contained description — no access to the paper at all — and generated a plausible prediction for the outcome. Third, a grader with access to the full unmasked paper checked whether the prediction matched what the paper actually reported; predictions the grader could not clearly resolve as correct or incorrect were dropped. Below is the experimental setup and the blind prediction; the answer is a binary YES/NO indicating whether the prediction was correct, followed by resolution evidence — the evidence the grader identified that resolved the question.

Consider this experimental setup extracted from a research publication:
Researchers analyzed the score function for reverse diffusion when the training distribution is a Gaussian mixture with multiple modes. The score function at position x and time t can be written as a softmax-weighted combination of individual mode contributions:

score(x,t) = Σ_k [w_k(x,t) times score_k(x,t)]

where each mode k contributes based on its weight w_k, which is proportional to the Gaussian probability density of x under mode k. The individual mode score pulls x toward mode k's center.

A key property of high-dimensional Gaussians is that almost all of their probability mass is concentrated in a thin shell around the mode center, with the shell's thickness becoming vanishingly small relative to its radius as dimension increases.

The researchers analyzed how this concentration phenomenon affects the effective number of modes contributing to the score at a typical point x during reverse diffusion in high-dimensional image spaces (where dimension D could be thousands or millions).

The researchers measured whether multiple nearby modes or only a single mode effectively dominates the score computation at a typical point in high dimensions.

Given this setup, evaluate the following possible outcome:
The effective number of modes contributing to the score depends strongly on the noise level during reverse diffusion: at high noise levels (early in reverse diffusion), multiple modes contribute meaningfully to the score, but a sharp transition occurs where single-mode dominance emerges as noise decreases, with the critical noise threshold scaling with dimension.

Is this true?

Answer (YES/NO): NO